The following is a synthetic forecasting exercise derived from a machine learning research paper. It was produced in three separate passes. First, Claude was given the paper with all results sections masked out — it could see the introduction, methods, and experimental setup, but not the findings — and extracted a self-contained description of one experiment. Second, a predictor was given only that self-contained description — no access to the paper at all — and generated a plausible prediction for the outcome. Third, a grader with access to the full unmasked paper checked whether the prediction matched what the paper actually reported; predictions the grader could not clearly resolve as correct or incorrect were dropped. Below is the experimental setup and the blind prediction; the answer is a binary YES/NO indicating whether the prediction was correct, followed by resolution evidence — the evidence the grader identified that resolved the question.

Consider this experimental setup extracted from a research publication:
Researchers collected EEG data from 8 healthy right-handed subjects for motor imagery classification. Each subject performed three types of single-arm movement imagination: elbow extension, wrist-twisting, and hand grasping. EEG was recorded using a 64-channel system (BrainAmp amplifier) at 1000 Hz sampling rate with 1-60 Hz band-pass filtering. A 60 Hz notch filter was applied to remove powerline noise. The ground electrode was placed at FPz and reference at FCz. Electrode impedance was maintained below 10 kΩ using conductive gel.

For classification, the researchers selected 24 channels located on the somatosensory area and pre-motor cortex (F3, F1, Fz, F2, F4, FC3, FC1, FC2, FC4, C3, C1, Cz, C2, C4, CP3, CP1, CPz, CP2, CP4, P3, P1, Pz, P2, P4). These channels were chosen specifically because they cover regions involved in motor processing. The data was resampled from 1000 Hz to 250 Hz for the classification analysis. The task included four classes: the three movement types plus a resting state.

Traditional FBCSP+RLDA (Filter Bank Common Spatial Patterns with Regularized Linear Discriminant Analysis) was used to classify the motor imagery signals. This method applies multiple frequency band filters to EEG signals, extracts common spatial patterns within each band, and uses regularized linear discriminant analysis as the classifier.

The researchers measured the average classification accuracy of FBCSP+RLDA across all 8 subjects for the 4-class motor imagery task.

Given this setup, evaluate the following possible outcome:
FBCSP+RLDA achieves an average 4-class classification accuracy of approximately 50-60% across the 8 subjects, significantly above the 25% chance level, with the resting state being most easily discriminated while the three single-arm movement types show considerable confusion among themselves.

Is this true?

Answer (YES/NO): NO